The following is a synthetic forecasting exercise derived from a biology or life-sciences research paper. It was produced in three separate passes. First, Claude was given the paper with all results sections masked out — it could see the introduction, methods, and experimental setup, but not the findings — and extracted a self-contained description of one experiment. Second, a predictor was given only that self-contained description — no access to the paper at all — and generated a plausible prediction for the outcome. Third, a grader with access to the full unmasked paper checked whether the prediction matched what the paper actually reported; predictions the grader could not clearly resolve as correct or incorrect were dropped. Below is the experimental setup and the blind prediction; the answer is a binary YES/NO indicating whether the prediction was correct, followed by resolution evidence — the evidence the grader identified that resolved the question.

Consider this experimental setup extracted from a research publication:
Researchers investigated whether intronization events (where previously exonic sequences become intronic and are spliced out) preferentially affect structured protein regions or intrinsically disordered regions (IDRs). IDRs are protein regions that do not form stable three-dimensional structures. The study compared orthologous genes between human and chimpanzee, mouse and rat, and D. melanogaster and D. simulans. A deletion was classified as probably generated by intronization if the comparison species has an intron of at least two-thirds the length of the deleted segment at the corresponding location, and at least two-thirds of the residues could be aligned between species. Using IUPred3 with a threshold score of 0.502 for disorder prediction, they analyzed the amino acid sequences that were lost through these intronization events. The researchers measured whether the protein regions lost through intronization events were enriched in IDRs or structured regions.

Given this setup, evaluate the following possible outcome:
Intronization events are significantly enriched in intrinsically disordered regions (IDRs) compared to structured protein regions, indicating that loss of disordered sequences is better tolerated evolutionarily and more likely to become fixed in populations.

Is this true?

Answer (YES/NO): YES